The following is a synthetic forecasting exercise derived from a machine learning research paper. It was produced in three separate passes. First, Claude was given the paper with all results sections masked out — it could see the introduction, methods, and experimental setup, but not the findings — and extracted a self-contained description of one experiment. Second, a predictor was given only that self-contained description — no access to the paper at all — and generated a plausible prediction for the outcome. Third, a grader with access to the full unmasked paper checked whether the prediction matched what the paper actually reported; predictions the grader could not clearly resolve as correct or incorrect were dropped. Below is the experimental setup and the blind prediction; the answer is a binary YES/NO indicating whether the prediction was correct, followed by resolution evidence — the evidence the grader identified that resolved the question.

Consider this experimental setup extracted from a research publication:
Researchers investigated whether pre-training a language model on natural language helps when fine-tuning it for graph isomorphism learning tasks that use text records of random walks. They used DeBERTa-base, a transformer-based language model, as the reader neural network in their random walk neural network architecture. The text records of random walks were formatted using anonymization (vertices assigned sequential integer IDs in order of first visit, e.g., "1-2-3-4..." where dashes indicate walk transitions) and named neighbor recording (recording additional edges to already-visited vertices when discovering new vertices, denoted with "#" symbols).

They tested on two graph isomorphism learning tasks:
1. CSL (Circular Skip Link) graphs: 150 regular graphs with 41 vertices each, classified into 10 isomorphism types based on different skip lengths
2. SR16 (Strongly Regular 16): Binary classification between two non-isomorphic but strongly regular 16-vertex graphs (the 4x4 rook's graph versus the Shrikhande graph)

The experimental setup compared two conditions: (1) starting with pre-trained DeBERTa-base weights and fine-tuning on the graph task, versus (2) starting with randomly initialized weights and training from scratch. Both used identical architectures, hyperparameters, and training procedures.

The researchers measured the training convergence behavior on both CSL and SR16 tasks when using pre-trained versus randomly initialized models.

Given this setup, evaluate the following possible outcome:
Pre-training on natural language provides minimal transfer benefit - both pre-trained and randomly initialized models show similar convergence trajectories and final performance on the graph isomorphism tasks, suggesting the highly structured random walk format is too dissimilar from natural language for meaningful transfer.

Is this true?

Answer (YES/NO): NO